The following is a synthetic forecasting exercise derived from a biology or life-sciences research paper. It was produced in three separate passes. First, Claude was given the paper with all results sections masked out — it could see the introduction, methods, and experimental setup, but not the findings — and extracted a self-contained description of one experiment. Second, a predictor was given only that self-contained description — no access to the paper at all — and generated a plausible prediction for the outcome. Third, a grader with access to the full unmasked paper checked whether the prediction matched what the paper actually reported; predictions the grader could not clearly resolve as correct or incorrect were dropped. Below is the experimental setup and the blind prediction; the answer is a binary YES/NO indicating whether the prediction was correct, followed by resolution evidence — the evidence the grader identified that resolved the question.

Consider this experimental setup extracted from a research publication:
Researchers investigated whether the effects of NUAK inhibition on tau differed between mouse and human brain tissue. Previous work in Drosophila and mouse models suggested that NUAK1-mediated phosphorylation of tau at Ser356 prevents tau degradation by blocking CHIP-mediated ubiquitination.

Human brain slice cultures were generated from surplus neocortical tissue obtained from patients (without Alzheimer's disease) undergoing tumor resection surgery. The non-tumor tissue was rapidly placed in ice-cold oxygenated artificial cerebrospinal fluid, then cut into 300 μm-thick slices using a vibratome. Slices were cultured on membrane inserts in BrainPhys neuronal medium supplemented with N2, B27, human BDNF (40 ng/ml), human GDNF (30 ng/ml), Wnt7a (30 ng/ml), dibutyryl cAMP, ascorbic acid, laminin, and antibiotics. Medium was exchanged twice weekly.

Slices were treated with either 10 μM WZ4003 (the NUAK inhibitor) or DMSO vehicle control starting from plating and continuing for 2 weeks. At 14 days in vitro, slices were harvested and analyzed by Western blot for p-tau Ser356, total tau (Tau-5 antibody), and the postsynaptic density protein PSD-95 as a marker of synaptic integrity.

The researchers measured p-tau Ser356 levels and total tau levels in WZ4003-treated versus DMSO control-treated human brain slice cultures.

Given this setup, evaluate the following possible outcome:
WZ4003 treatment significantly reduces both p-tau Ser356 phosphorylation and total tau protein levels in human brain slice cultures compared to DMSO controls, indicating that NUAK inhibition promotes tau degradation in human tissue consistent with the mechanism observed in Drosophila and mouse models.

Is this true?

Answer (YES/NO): NO